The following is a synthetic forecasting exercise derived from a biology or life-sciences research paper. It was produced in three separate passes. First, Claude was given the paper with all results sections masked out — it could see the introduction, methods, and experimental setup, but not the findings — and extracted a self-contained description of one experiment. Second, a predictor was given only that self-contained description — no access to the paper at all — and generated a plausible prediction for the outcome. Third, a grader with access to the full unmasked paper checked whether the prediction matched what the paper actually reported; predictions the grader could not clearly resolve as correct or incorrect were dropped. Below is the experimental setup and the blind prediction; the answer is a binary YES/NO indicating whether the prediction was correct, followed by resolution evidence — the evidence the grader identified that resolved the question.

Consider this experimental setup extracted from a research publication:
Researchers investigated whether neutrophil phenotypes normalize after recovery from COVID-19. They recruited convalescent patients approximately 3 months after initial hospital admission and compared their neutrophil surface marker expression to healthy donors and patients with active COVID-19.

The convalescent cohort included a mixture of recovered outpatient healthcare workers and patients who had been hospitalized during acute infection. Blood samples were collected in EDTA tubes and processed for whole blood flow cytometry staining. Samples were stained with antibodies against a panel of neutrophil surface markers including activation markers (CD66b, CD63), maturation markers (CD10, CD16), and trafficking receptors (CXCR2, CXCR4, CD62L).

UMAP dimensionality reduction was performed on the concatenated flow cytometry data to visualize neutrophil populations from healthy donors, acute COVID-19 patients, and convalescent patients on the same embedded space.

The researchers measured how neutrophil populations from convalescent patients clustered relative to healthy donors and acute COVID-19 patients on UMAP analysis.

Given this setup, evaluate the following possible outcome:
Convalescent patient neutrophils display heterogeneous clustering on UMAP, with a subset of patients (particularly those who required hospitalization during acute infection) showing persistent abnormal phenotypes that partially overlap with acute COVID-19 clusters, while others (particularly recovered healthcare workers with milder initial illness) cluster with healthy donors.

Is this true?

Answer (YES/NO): NO